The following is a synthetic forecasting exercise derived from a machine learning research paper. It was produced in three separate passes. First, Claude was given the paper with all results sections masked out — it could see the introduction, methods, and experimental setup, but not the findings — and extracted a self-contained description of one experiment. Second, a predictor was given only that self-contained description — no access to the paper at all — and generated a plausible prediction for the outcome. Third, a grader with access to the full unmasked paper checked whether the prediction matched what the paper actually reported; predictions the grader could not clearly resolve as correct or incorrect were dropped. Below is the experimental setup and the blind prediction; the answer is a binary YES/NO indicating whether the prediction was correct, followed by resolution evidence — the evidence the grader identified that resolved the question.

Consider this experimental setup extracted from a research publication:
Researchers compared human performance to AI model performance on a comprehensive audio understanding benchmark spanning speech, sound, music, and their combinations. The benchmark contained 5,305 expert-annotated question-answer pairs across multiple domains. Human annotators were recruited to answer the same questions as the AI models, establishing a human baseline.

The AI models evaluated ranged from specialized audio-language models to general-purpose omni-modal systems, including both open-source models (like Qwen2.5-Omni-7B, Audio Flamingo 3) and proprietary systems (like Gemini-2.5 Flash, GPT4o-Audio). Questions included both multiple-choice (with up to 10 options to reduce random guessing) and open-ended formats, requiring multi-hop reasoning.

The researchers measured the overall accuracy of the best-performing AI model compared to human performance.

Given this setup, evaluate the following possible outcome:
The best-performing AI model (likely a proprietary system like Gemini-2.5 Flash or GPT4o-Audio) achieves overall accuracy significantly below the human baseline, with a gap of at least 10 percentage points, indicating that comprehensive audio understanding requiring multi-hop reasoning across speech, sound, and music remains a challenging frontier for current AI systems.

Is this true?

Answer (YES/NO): YES